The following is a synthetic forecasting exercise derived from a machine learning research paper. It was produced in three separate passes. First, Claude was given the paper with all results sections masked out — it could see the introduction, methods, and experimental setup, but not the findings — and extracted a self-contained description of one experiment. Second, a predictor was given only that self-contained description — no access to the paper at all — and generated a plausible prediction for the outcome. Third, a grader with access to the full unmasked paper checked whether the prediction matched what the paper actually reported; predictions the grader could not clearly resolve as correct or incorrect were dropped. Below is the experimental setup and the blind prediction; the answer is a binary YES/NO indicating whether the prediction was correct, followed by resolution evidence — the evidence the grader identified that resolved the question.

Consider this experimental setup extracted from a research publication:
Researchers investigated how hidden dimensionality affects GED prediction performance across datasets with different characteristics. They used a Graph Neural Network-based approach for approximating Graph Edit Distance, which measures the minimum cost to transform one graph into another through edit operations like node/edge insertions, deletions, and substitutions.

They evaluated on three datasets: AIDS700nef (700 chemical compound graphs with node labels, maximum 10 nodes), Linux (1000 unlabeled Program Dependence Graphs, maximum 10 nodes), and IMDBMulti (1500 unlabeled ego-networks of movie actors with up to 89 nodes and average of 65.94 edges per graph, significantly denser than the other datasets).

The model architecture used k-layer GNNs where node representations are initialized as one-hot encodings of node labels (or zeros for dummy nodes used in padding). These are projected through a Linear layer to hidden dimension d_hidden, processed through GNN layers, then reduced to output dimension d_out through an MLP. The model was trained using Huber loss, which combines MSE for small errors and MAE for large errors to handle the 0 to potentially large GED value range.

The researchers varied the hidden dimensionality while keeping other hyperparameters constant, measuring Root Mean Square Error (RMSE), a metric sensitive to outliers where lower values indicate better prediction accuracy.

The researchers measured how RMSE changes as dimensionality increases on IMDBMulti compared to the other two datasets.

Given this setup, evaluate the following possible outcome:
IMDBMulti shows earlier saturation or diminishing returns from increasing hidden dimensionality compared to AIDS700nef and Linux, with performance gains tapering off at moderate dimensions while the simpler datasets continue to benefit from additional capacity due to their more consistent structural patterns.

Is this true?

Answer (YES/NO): YES